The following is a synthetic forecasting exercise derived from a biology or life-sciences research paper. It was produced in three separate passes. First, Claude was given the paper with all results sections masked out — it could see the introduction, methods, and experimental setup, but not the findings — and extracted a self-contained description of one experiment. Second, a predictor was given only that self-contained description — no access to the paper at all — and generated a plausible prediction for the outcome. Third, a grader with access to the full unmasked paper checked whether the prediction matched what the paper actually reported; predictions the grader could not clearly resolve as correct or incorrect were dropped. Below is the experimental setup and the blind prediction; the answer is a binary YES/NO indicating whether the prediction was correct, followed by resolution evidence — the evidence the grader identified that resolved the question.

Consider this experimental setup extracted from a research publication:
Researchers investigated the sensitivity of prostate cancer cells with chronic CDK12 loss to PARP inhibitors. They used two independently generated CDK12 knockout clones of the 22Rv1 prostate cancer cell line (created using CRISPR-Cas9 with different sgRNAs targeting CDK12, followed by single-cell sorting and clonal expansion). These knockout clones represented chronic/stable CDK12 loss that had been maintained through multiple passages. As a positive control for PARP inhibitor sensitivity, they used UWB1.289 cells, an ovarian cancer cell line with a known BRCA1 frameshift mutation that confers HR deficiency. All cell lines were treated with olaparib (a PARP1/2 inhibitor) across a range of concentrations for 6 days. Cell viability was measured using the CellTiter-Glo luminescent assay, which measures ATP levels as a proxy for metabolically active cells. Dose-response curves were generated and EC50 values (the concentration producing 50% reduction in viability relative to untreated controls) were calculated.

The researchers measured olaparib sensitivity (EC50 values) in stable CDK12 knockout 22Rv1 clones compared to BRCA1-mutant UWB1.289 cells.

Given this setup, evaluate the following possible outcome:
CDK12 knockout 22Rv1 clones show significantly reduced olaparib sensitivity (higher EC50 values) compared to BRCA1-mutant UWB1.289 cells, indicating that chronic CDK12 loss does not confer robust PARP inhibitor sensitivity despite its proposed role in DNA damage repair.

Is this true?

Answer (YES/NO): YES